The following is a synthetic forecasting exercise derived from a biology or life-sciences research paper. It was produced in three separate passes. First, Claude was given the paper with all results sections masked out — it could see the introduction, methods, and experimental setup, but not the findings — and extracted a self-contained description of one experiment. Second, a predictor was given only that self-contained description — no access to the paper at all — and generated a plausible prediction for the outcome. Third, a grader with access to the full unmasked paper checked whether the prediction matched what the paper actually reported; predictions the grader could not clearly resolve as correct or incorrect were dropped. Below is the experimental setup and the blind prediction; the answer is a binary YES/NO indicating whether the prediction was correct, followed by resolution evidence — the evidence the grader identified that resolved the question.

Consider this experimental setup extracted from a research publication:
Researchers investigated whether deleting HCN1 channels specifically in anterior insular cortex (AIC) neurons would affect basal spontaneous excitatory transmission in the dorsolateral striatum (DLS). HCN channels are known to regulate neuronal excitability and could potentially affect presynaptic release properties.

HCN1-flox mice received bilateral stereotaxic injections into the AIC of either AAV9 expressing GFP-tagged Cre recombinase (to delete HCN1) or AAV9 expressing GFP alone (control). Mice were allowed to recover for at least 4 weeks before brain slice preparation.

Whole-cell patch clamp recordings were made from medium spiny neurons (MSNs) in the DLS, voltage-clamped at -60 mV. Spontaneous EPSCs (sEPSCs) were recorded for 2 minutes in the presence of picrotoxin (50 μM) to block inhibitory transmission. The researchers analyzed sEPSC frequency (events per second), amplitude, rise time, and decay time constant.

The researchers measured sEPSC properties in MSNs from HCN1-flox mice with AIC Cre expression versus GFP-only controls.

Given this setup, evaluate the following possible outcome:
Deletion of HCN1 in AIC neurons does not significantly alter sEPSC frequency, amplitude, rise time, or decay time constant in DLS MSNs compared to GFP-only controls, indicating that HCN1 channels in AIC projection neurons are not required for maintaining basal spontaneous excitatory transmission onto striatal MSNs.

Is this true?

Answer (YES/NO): YES